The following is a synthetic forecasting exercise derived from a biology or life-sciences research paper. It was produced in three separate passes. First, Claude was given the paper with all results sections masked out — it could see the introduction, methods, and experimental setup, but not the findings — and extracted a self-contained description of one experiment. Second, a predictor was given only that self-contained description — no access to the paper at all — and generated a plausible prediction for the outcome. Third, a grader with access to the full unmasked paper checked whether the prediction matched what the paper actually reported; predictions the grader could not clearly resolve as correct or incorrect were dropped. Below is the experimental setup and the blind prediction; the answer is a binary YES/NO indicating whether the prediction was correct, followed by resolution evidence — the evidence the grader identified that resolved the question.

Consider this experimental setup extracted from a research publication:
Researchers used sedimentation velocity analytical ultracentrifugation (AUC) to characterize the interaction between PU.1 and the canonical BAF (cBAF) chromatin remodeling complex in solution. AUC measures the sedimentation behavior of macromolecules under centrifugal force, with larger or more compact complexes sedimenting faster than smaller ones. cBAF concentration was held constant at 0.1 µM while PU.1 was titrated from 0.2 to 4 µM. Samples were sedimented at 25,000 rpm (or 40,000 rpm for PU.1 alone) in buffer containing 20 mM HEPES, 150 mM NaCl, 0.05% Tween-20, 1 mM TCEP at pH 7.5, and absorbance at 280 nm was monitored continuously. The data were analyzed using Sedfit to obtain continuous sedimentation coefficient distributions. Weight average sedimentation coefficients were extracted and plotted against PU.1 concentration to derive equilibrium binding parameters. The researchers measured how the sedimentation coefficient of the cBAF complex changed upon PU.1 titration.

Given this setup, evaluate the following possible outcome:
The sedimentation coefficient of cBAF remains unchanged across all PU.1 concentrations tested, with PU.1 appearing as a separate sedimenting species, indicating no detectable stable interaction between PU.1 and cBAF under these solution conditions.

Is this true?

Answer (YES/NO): NO